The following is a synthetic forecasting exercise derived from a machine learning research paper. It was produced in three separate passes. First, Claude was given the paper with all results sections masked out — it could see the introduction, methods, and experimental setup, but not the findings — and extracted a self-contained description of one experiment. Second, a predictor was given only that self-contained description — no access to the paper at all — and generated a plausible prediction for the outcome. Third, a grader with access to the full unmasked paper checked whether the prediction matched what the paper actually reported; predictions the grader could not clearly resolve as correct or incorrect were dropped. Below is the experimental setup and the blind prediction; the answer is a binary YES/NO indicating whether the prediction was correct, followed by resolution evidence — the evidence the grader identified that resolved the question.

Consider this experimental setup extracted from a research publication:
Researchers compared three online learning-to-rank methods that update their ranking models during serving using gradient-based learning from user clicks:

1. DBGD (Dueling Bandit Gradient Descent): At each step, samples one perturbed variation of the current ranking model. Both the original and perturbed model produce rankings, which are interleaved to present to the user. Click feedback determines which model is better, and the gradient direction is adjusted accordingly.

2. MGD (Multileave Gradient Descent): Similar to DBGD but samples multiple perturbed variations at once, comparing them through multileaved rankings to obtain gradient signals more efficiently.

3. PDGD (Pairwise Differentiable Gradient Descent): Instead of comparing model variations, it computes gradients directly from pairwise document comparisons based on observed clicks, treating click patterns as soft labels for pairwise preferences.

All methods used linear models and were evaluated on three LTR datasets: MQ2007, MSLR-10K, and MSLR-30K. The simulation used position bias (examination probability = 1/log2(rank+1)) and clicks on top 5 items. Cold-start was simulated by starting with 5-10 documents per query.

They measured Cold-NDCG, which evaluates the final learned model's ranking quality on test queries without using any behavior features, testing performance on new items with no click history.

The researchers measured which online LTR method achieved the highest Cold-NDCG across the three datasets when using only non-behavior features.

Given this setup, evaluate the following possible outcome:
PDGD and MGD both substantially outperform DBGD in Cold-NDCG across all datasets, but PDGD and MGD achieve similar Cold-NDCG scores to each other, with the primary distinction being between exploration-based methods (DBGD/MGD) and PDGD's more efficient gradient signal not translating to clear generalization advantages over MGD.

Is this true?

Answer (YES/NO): NO